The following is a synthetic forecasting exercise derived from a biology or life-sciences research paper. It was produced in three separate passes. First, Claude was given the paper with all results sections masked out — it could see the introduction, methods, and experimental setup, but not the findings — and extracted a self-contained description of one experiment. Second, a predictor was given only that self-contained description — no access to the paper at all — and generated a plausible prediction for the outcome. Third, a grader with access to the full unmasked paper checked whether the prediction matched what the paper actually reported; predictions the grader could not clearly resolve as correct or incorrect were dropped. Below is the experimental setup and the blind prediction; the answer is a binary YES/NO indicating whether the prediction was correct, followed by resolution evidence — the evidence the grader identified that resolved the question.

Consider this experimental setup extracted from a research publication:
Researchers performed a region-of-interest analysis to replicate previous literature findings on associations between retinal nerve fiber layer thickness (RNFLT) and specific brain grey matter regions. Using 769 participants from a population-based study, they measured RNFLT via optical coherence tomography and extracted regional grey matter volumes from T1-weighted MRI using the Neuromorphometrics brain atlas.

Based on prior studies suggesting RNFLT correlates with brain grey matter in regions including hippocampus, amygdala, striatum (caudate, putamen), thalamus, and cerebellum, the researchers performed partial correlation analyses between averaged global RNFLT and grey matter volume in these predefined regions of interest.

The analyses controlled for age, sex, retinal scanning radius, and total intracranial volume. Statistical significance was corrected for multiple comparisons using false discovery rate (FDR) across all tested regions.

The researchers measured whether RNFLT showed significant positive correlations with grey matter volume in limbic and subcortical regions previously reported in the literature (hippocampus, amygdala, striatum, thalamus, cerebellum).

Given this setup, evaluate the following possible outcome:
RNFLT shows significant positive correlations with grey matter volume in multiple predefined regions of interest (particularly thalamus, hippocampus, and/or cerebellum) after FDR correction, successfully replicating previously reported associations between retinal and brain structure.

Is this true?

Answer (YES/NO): NO